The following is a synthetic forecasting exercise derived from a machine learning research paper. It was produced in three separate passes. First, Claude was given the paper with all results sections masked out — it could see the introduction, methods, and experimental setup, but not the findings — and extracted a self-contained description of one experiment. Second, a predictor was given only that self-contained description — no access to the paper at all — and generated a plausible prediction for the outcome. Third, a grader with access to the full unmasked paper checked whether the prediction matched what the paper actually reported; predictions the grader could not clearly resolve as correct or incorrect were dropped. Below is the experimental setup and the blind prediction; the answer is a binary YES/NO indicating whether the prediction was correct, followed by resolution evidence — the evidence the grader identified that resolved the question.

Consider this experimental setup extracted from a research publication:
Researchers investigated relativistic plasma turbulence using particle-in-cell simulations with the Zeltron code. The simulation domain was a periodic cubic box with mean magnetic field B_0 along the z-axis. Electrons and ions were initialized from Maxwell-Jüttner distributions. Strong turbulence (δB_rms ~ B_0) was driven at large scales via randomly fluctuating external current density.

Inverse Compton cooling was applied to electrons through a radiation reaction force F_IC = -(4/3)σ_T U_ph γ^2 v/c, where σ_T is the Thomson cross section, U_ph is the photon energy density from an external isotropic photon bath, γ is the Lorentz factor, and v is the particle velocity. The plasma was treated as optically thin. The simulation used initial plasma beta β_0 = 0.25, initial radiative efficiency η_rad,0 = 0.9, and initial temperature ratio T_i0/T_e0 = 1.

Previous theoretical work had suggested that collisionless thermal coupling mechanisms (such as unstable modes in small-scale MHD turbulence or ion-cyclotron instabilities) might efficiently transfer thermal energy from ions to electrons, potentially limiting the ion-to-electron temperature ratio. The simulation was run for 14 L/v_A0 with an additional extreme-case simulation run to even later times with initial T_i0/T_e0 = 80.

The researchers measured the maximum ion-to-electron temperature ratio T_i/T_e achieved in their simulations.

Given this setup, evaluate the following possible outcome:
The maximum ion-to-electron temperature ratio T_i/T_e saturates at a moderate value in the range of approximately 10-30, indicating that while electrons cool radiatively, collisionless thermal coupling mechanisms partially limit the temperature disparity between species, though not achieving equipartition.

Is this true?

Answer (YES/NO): NO